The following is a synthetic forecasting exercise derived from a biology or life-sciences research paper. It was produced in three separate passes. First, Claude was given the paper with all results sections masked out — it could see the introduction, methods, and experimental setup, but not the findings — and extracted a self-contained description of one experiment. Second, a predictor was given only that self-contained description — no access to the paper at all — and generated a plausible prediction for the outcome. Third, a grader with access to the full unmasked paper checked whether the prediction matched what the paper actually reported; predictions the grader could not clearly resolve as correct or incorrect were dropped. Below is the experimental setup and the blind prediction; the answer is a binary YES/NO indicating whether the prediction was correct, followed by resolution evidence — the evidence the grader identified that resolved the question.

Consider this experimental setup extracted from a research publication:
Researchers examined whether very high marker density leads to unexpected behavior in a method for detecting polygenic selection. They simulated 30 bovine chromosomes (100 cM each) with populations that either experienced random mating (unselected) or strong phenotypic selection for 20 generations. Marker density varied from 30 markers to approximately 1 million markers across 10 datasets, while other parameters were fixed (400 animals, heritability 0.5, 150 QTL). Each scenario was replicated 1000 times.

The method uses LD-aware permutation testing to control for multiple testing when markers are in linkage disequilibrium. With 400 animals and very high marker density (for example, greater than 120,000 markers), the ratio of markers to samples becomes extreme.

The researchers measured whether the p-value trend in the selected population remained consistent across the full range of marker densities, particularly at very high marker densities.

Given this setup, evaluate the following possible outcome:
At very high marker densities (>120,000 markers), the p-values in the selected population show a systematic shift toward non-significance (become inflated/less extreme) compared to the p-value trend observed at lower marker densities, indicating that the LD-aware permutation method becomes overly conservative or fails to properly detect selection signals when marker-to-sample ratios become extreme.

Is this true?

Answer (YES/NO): NO